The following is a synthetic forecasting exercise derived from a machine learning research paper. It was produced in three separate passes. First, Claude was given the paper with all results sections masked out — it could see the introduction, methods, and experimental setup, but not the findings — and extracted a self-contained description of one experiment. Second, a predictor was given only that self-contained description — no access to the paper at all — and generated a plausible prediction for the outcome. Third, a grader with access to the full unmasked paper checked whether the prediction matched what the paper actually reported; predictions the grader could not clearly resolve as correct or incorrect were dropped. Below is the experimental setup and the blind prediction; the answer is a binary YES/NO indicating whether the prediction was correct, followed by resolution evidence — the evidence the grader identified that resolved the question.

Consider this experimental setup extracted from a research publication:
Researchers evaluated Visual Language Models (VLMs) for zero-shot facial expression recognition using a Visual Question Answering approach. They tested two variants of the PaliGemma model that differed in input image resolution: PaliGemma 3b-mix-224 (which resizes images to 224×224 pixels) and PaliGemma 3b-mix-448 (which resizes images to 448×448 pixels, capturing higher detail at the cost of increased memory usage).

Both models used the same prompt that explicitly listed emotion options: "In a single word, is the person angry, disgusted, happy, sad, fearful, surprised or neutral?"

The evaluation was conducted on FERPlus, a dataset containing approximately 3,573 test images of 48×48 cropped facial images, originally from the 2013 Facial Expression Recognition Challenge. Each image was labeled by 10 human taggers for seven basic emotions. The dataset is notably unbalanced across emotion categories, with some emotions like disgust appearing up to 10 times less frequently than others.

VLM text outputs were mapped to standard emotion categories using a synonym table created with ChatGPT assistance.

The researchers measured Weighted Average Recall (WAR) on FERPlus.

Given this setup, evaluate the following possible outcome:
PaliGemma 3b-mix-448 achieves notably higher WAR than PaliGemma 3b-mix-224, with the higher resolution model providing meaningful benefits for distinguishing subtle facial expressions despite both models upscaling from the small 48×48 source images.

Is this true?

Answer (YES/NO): NO